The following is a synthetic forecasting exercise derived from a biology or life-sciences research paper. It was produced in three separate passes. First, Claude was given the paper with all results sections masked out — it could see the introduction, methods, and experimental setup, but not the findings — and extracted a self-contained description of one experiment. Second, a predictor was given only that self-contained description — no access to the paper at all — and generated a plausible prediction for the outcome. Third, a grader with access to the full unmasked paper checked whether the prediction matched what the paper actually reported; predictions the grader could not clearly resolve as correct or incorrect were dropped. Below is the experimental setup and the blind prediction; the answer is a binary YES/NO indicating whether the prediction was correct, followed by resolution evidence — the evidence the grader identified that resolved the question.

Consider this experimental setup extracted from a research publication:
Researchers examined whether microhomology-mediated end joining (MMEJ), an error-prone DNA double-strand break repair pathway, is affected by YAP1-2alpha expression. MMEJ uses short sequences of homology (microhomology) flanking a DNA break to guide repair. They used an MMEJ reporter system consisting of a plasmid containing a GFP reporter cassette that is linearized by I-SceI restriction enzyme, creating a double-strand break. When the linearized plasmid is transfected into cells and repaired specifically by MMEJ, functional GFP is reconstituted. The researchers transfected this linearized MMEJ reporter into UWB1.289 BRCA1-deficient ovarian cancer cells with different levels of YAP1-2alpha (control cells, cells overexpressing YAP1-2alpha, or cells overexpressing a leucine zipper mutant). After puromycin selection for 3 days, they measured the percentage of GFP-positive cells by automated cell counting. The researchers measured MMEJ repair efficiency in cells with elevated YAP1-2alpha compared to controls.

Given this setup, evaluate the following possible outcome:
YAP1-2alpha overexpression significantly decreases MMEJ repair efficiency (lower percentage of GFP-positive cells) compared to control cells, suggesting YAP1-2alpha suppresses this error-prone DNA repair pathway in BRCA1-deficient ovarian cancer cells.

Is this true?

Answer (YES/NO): NO